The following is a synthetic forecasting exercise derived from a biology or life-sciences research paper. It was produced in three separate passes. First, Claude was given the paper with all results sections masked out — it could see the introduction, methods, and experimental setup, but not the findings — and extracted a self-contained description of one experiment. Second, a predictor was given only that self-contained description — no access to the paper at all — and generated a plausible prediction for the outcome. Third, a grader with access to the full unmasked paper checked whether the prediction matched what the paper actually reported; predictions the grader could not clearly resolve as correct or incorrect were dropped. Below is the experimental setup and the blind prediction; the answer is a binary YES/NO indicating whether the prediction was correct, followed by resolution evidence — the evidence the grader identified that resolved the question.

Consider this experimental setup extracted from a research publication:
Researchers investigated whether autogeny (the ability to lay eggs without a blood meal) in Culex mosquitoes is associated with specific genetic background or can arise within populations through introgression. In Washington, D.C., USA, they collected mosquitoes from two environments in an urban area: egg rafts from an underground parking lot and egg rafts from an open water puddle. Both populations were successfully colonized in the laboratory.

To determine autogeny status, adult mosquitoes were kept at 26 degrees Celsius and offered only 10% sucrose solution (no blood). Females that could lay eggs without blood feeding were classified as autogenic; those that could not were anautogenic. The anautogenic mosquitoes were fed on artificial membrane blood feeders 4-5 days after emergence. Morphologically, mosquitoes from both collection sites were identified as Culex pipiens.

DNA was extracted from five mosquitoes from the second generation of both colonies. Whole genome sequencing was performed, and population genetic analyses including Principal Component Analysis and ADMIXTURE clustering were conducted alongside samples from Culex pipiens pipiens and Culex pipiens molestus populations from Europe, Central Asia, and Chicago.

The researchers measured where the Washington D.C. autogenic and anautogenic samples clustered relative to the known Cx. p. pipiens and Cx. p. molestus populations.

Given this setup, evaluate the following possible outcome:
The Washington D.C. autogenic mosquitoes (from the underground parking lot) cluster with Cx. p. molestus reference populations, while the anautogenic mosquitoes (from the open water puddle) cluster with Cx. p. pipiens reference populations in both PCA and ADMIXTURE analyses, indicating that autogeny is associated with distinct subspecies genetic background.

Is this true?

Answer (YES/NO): NO